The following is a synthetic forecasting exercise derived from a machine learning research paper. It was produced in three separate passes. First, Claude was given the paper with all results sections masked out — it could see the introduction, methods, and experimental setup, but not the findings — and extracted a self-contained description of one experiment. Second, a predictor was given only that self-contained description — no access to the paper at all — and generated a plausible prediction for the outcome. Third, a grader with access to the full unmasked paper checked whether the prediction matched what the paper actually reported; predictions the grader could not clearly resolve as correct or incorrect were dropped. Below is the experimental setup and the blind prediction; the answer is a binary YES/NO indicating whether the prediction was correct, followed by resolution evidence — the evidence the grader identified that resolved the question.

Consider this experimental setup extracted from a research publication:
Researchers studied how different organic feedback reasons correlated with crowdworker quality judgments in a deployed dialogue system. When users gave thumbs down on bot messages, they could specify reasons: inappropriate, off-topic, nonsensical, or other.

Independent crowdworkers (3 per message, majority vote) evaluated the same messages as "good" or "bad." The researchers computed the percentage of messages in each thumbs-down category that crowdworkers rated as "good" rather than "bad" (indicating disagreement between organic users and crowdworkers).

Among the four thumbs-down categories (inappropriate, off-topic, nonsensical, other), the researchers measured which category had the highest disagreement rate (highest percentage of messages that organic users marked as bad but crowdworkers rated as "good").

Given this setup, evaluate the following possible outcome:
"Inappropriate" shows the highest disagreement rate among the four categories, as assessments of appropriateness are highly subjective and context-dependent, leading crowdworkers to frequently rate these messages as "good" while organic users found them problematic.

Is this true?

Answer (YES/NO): NO